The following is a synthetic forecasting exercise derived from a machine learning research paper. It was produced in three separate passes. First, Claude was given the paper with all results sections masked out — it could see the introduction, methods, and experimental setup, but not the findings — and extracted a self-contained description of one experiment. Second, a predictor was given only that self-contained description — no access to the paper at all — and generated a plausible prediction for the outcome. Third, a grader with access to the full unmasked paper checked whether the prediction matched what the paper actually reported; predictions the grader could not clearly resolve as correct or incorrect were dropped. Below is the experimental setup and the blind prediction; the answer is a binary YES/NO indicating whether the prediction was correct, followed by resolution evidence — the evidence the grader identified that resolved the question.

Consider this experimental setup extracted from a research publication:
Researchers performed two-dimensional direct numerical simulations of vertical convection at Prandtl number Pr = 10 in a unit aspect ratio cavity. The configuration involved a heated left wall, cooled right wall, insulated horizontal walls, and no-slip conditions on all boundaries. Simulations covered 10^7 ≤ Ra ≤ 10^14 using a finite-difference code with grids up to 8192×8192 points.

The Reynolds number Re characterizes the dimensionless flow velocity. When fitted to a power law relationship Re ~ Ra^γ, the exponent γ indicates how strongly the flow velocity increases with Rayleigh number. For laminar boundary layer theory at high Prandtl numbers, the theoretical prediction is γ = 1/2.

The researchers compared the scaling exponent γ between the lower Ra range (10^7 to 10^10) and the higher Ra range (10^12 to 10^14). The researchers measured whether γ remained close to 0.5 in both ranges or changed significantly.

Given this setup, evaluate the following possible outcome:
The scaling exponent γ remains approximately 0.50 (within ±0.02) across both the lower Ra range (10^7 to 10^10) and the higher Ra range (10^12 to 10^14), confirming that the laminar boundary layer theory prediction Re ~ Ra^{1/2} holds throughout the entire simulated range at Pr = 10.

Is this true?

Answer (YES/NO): NO